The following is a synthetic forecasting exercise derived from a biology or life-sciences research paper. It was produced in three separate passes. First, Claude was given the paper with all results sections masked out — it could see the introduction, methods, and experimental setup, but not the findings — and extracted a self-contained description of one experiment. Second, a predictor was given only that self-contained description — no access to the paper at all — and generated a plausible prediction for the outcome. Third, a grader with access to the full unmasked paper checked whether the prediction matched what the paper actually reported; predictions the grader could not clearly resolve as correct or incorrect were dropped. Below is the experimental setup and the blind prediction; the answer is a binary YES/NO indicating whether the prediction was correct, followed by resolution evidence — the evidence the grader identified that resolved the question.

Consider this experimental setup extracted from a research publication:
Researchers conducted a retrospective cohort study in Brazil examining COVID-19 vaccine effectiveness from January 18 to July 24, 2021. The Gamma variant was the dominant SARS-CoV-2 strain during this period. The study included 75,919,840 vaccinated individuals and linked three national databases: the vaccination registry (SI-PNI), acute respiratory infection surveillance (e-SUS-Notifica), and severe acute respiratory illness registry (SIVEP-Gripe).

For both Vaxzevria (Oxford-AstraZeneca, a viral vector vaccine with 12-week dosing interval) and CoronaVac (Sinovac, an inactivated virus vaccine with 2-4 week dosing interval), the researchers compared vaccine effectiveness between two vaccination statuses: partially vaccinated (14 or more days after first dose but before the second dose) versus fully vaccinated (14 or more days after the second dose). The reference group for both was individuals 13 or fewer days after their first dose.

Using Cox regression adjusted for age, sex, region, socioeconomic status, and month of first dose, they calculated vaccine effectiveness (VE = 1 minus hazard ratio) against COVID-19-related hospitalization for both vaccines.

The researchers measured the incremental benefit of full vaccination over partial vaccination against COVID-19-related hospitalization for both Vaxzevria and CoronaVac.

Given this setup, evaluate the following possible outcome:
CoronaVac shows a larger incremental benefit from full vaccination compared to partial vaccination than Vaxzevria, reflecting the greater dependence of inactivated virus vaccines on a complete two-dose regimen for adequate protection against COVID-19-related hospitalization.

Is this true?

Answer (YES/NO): YES